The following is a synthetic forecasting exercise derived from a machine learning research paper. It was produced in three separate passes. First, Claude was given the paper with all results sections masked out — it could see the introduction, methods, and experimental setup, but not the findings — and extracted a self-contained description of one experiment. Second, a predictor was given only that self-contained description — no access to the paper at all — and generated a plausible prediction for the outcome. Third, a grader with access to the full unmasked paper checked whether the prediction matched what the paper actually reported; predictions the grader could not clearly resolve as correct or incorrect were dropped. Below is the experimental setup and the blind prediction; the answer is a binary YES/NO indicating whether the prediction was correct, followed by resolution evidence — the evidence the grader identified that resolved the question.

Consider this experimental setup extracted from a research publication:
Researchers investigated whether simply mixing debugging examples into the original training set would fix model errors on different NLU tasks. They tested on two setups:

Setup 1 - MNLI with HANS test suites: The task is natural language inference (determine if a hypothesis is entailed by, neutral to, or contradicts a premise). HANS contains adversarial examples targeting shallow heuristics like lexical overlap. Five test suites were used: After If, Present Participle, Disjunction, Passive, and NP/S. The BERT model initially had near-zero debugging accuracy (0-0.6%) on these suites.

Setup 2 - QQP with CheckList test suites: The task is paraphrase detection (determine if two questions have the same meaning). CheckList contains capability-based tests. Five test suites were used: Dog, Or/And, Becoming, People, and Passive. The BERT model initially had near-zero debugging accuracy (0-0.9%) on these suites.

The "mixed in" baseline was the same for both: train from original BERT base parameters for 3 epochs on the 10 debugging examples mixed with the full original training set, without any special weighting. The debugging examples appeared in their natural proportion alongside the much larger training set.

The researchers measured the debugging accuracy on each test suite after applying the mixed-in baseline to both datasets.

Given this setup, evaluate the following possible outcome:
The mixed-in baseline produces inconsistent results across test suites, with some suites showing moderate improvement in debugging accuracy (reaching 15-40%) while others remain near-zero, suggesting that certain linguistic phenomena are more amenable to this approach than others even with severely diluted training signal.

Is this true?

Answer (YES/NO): NO